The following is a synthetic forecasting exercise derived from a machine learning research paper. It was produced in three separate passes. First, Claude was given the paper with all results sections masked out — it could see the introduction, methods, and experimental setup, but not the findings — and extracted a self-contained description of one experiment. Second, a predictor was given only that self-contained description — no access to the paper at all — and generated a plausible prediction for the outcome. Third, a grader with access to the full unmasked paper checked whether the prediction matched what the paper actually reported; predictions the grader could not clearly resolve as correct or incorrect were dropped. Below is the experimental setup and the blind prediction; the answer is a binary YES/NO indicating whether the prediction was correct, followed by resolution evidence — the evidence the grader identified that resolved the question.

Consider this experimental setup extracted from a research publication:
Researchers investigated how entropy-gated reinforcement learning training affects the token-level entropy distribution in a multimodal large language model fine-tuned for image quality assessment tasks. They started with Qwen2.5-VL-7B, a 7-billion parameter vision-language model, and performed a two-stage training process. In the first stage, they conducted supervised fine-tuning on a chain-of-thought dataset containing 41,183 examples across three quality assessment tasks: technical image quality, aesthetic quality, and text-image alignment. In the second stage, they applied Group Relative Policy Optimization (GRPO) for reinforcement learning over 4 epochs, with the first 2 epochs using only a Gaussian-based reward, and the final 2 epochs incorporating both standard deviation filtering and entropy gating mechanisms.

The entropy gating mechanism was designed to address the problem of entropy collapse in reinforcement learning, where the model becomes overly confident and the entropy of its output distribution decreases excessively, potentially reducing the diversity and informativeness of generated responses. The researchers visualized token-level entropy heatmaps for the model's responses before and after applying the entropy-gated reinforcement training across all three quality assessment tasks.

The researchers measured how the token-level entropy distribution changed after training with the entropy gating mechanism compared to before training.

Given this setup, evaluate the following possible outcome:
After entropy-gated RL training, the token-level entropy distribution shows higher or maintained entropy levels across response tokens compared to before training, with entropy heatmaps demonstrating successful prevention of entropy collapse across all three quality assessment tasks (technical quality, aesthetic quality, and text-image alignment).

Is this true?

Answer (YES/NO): YES